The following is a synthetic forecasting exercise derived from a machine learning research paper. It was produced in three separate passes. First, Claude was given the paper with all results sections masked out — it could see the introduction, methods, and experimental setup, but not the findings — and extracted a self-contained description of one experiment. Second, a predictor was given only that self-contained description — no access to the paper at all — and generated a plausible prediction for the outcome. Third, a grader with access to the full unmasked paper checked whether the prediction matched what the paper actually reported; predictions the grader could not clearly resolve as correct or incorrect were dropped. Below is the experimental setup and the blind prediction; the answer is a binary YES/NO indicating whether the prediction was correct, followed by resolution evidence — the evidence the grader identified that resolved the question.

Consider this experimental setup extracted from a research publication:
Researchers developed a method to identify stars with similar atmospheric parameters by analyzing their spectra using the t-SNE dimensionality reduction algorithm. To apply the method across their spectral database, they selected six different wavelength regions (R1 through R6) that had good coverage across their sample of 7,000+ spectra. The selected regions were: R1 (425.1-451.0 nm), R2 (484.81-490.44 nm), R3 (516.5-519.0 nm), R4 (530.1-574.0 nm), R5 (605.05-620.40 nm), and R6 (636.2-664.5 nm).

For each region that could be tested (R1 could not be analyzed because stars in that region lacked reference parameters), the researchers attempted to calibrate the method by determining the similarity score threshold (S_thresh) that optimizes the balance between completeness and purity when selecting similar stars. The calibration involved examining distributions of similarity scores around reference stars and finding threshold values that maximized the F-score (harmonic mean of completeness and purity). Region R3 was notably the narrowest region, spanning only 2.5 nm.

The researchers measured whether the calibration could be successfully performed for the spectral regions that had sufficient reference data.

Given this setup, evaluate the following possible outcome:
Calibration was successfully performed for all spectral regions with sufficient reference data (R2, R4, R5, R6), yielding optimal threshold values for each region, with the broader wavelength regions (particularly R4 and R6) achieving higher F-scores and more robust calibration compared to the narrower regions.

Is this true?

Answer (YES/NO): NO